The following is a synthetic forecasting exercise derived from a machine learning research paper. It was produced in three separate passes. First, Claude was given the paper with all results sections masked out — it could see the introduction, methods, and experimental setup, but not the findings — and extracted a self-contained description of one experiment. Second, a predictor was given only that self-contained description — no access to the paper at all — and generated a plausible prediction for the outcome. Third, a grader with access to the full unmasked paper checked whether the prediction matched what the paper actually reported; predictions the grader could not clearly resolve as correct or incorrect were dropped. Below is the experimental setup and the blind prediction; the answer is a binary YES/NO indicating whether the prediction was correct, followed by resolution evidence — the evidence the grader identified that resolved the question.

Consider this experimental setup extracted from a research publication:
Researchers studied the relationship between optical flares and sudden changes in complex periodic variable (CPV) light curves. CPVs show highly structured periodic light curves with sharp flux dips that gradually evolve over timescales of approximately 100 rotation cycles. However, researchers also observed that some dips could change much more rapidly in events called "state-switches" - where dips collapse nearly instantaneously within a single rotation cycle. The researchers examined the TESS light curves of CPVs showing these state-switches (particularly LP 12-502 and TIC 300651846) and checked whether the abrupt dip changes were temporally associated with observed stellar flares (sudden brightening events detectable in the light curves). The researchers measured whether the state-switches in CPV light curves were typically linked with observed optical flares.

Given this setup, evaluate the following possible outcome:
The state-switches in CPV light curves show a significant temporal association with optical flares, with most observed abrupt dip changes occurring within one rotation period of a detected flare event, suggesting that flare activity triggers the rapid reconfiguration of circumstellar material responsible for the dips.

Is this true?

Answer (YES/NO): YES